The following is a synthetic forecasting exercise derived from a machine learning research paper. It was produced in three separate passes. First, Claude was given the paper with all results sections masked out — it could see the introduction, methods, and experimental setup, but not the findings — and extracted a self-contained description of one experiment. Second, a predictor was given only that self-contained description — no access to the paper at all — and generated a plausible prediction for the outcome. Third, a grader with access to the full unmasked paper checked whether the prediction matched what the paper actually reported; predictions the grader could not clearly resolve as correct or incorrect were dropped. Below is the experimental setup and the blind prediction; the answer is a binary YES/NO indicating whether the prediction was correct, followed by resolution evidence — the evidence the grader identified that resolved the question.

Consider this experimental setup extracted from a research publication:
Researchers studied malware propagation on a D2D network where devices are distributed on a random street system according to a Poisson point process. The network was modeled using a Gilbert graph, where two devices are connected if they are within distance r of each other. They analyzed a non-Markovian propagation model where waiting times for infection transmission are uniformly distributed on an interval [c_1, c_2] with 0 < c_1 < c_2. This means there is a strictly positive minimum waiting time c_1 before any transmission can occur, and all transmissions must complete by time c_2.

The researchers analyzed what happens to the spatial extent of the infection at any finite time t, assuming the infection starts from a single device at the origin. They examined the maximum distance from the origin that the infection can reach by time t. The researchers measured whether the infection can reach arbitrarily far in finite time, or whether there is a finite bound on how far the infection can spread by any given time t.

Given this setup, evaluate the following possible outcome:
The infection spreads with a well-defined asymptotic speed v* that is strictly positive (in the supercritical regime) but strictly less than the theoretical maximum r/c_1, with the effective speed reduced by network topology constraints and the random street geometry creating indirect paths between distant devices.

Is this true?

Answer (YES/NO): NO